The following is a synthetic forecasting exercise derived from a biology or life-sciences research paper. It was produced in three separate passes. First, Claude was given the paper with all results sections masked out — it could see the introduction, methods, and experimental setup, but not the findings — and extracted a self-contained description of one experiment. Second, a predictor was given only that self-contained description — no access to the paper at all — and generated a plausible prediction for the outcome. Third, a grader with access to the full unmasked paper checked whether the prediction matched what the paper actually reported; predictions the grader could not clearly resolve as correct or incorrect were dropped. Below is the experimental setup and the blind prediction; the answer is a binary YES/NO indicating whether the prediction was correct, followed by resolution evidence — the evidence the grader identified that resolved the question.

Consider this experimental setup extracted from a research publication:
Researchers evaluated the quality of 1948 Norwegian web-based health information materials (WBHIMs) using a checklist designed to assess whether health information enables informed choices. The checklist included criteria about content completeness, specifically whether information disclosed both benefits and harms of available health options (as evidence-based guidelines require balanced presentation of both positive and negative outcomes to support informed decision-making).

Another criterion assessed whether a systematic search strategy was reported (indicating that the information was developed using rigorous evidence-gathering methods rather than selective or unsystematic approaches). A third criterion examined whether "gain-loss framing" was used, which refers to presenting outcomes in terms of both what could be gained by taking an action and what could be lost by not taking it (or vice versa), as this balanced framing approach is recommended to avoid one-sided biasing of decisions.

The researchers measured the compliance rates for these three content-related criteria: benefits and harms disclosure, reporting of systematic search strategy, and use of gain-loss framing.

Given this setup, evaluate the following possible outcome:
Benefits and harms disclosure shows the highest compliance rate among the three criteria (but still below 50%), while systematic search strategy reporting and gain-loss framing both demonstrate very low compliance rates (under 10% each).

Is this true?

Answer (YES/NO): NO